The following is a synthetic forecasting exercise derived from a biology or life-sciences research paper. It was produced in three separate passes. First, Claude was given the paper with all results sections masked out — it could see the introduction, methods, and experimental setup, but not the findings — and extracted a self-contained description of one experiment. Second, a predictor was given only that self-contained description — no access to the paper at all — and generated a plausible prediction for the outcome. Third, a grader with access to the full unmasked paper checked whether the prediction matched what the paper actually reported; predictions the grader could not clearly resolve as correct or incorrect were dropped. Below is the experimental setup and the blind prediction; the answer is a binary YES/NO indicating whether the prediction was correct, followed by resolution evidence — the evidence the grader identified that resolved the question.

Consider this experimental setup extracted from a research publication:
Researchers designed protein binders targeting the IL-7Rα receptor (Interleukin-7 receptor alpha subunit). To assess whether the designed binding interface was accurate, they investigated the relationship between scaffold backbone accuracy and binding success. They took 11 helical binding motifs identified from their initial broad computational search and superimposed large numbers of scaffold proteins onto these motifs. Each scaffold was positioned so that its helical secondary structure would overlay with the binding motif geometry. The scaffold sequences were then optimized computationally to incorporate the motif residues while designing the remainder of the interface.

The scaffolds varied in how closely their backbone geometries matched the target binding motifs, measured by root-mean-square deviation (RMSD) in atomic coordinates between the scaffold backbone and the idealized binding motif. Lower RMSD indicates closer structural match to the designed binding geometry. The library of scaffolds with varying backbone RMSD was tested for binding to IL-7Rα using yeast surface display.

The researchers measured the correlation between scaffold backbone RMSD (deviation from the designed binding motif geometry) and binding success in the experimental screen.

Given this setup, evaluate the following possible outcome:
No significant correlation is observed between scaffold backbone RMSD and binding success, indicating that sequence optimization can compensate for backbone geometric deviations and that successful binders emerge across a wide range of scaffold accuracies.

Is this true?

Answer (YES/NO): NO